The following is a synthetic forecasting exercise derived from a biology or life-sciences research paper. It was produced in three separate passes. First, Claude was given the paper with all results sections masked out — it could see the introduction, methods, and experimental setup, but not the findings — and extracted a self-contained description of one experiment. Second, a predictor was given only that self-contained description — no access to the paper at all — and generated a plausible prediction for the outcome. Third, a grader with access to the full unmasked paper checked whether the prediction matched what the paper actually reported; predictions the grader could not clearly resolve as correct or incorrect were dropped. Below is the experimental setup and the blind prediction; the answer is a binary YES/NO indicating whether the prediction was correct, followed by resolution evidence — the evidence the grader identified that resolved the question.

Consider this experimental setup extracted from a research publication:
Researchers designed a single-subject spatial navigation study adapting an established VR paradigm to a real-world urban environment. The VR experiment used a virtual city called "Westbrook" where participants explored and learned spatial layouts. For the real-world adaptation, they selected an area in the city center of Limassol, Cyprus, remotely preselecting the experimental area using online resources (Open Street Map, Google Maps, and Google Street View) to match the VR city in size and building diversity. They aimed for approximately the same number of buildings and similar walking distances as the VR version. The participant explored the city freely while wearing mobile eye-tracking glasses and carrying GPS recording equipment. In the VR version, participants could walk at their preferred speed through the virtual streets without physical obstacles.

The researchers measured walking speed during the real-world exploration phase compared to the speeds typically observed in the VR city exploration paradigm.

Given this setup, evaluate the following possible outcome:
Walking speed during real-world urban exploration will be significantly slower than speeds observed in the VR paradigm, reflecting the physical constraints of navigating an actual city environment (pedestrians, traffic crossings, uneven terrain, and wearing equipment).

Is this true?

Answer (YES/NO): YES